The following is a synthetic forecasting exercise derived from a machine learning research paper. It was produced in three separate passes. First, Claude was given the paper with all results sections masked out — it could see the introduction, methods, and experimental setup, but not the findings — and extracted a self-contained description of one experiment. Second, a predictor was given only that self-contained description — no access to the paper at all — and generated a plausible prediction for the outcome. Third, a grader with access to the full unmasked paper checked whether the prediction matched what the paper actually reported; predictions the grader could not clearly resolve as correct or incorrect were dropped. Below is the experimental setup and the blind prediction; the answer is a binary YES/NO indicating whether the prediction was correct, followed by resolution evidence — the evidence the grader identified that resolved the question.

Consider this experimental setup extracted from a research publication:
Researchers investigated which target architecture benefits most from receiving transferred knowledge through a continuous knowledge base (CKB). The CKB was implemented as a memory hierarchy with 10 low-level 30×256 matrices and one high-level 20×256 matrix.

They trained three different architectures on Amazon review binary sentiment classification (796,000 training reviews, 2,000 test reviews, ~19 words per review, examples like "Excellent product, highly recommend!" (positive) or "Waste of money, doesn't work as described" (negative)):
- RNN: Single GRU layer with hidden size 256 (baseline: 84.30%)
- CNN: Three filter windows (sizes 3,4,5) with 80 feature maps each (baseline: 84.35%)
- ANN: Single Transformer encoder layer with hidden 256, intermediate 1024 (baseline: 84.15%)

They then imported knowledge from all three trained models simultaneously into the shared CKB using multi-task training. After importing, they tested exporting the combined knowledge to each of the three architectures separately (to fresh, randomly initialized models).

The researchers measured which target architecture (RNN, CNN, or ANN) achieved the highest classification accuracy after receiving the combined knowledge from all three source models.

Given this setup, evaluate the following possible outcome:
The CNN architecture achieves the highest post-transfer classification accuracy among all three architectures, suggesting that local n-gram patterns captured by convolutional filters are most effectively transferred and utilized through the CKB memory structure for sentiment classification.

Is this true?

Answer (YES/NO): NO